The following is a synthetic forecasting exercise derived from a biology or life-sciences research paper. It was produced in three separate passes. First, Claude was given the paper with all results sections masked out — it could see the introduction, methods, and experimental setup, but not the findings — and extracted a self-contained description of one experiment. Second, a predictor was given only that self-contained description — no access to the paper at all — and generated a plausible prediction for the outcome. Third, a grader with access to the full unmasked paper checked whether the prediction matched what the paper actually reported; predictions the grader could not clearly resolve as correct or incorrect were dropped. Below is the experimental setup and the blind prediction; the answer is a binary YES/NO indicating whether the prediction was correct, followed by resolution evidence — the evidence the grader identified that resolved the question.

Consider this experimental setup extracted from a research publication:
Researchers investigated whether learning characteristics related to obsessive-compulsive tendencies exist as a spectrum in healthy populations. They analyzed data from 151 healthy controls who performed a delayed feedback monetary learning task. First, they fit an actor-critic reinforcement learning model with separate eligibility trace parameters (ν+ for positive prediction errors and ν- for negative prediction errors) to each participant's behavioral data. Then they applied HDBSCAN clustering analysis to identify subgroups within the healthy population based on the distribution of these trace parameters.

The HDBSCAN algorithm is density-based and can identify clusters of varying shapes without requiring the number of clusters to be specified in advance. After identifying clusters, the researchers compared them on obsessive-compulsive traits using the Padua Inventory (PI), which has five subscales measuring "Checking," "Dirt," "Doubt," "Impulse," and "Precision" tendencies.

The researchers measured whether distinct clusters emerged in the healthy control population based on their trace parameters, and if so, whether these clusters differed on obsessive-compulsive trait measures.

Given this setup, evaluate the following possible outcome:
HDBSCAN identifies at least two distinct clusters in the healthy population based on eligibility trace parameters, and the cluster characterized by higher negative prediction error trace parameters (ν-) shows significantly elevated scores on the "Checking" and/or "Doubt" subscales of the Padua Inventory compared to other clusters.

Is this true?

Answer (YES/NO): NO